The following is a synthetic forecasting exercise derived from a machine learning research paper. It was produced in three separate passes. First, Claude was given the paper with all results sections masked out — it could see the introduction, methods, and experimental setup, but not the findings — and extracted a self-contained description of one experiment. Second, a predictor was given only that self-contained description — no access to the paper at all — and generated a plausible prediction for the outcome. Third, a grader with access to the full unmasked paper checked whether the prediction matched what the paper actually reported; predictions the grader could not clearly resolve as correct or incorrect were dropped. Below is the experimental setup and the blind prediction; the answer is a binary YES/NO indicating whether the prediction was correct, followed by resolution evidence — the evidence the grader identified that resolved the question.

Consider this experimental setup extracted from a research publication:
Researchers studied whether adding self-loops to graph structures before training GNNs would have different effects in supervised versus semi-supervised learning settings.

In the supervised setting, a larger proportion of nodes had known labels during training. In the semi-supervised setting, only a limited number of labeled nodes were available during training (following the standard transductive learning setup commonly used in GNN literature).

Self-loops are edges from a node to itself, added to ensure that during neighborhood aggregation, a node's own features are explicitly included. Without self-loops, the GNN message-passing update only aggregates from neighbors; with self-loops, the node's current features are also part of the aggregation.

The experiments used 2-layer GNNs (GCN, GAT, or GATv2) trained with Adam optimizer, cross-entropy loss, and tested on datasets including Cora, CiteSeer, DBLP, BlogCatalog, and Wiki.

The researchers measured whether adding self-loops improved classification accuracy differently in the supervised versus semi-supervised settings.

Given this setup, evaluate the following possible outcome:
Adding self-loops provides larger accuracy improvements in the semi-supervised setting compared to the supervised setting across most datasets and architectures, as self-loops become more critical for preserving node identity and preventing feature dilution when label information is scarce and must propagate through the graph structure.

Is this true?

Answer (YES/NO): NO